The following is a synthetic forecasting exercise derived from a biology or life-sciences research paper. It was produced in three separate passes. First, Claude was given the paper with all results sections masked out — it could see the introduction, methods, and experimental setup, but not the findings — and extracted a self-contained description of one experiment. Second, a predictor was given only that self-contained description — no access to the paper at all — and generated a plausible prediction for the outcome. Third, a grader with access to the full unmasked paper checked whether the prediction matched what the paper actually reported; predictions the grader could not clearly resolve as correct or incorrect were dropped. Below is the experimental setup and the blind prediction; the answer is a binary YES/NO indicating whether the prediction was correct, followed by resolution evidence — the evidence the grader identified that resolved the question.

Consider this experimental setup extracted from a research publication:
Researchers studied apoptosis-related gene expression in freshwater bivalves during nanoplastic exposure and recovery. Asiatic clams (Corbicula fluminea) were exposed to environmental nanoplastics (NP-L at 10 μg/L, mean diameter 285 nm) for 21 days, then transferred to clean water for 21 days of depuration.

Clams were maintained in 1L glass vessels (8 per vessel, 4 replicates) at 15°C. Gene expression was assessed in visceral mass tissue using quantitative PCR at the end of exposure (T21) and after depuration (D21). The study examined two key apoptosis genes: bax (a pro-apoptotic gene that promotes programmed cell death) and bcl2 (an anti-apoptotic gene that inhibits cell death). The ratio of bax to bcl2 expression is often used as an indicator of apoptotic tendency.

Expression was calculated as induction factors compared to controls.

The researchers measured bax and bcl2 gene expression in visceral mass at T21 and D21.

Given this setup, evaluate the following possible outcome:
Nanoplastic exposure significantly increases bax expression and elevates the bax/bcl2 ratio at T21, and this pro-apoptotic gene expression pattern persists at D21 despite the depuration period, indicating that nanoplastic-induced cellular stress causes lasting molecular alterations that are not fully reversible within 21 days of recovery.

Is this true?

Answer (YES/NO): NO